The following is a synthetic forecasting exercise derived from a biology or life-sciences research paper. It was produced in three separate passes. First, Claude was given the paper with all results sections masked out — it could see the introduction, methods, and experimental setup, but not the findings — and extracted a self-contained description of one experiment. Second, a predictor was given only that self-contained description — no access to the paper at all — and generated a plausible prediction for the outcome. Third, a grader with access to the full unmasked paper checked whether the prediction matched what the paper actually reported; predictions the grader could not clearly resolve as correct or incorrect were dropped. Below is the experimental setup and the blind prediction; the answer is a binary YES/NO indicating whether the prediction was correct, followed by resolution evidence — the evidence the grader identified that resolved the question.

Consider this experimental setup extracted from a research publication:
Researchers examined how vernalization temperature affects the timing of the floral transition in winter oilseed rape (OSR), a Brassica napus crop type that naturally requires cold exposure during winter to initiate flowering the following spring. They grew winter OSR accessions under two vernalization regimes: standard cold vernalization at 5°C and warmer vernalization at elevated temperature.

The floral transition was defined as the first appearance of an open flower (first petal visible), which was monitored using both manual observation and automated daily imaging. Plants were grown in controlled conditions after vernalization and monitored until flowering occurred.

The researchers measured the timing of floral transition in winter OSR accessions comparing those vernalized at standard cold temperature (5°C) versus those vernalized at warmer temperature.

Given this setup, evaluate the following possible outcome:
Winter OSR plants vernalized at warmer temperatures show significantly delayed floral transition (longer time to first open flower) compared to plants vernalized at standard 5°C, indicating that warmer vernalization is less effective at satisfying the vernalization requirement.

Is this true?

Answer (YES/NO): NO